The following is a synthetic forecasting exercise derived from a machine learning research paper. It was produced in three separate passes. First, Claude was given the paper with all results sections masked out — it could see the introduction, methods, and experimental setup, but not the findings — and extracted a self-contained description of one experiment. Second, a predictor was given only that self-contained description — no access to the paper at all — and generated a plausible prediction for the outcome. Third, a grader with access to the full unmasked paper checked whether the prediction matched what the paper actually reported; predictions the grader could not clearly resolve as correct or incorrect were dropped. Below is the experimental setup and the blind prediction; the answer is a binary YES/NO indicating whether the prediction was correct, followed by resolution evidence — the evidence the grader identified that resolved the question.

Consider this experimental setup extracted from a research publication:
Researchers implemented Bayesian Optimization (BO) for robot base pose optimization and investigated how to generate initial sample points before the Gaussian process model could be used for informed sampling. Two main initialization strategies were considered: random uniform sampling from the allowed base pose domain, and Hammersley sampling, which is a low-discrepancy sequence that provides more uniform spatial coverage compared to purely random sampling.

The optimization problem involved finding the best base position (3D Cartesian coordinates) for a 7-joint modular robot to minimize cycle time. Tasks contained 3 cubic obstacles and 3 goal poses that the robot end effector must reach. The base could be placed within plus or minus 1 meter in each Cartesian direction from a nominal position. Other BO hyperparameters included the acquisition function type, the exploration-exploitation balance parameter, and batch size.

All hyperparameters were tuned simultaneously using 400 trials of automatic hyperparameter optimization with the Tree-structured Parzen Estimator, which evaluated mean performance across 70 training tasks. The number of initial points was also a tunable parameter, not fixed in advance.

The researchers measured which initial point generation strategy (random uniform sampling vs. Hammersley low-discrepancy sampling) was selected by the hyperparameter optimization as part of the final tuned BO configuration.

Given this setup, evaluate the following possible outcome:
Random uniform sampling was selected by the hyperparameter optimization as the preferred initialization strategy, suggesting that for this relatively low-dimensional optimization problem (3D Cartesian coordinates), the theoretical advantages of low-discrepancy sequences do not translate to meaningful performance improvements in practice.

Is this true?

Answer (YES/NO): NO